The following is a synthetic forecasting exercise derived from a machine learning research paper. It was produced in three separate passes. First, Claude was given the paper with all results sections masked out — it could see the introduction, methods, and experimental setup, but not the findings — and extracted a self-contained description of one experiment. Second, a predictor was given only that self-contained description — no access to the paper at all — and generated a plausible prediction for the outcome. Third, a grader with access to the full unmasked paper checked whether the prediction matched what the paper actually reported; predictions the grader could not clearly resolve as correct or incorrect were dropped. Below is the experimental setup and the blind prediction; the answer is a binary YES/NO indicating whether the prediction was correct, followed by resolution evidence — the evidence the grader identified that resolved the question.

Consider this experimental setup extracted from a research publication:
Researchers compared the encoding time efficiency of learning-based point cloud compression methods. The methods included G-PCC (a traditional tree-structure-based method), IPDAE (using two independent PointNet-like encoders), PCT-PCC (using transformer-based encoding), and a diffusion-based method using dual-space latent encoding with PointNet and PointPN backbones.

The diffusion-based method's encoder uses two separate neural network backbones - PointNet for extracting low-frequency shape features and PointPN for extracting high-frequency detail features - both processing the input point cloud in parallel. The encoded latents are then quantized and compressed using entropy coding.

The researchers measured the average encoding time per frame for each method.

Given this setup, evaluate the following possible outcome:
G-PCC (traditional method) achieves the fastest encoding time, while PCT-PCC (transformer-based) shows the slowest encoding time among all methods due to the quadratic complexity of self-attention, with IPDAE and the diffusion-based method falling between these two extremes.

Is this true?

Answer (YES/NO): NO